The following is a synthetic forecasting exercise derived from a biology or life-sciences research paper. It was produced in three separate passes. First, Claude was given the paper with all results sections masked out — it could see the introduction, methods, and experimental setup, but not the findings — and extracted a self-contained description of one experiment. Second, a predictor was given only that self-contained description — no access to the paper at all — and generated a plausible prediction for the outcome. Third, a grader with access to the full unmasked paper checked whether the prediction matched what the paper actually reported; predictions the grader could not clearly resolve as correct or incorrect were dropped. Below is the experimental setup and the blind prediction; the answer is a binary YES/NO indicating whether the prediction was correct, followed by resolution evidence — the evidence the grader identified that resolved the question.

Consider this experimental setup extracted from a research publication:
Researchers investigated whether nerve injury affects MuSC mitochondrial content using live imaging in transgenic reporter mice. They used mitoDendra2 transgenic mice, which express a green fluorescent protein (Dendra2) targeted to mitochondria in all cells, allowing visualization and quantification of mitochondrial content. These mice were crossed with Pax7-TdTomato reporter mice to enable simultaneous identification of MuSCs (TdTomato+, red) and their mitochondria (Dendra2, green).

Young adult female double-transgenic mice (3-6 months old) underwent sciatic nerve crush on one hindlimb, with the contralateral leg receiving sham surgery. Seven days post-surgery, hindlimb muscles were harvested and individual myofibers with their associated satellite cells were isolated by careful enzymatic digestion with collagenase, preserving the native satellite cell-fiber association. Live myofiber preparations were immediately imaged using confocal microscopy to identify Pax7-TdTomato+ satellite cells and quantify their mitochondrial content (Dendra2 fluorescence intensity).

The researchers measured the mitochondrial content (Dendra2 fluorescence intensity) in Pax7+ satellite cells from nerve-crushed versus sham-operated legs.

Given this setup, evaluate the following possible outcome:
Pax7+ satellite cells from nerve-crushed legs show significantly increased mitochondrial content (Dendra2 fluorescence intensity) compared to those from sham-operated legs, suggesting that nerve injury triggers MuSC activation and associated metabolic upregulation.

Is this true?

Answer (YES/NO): YES